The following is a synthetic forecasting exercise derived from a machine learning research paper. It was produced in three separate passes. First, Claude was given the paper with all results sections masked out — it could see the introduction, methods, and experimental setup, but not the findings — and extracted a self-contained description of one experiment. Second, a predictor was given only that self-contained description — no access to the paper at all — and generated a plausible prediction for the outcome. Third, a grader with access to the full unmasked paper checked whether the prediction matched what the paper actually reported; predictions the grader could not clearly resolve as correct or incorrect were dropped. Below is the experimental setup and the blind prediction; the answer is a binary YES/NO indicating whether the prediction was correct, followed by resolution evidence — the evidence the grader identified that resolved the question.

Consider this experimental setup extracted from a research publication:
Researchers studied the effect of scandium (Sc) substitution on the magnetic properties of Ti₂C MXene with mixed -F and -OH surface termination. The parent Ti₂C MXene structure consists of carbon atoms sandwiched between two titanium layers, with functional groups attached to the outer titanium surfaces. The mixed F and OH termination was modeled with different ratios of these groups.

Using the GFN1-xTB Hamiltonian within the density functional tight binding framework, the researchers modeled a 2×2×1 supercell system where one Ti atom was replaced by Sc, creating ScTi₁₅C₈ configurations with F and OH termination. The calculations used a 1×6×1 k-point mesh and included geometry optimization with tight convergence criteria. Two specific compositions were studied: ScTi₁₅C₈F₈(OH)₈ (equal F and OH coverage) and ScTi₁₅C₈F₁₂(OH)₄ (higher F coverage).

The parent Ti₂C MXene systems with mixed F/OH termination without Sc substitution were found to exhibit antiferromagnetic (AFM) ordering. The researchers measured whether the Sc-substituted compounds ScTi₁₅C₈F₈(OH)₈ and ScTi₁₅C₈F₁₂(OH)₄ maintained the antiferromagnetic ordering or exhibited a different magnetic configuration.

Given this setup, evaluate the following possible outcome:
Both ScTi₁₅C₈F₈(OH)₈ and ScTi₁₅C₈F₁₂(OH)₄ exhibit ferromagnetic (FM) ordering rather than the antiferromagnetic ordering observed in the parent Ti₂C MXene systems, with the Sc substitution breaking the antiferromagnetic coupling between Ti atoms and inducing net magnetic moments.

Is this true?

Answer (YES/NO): NO